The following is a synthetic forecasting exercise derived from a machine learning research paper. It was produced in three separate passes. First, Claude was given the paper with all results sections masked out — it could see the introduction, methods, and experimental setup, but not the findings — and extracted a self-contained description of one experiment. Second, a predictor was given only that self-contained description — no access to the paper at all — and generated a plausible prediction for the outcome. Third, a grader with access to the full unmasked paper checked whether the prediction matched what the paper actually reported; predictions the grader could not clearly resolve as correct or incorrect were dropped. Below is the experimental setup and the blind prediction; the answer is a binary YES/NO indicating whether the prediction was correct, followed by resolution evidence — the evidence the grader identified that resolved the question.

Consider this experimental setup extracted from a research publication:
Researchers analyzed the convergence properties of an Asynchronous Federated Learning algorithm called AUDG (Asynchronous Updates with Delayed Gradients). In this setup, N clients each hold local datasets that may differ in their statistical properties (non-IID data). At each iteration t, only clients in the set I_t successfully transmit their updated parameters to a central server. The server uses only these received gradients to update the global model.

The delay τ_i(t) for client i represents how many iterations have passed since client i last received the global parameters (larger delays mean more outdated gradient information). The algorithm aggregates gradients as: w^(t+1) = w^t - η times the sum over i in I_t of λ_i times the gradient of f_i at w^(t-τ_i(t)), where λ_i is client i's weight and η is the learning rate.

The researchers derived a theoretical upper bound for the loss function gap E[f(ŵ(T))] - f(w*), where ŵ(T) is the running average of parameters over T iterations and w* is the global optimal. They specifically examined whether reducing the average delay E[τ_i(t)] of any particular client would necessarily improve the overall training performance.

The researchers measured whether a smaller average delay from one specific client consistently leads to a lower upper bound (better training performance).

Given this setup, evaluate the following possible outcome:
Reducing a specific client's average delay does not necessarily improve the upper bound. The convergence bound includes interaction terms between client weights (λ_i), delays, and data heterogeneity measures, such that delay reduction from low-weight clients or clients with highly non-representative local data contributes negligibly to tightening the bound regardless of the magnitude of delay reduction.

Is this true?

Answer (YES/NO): NO